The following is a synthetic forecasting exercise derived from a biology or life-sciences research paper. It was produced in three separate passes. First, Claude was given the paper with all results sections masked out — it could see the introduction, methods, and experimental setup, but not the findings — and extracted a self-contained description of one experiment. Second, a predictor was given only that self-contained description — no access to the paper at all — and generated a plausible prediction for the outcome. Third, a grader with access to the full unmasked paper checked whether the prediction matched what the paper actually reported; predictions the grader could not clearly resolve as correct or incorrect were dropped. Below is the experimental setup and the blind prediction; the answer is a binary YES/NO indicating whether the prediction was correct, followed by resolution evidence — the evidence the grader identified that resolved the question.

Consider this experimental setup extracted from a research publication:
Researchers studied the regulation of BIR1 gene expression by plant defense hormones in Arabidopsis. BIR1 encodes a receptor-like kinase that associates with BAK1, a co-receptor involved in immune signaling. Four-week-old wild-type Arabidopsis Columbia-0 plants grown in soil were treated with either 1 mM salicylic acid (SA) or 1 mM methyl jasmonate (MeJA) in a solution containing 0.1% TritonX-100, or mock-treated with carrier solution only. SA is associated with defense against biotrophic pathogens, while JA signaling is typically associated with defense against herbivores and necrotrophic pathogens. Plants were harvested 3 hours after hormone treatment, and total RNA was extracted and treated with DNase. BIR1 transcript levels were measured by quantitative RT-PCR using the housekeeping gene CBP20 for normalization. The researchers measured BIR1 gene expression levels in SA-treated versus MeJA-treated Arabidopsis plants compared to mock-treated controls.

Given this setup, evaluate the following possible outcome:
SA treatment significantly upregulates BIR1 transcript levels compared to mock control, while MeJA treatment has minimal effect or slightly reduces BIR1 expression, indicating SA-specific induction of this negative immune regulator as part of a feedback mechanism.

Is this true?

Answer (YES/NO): NO